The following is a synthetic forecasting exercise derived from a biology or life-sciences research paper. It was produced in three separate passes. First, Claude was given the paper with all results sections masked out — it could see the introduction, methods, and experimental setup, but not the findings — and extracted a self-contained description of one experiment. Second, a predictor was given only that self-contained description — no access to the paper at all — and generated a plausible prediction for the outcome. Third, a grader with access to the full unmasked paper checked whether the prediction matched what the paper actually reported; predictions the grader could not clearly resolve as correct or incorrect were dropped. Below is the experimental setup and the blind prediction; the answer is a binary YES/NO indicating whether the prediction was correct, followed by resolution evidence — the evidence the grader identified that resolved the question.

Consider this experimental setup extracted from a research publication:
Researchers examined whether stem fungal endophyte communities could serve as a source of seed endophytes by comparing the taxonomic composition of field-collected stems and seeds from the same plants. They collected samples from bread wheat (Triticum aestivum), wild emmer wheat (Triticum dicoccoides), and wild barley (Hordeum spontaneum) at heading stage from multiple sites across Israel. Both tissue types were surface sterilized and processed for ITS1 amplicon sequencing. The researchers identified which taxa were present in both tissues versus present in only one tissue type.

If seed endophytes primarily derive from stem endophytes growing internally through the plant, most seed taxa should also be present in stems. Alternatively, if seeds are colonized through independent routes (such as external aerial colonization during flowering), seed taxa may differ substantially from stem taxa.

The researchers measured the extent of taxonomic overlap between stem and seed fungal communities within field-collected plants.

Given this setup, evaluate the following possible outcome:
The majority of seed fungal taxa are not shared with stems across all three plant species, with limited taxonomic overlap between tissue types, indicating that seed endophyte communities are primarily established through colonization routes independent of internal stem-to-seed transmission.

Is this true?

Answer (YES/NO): NO